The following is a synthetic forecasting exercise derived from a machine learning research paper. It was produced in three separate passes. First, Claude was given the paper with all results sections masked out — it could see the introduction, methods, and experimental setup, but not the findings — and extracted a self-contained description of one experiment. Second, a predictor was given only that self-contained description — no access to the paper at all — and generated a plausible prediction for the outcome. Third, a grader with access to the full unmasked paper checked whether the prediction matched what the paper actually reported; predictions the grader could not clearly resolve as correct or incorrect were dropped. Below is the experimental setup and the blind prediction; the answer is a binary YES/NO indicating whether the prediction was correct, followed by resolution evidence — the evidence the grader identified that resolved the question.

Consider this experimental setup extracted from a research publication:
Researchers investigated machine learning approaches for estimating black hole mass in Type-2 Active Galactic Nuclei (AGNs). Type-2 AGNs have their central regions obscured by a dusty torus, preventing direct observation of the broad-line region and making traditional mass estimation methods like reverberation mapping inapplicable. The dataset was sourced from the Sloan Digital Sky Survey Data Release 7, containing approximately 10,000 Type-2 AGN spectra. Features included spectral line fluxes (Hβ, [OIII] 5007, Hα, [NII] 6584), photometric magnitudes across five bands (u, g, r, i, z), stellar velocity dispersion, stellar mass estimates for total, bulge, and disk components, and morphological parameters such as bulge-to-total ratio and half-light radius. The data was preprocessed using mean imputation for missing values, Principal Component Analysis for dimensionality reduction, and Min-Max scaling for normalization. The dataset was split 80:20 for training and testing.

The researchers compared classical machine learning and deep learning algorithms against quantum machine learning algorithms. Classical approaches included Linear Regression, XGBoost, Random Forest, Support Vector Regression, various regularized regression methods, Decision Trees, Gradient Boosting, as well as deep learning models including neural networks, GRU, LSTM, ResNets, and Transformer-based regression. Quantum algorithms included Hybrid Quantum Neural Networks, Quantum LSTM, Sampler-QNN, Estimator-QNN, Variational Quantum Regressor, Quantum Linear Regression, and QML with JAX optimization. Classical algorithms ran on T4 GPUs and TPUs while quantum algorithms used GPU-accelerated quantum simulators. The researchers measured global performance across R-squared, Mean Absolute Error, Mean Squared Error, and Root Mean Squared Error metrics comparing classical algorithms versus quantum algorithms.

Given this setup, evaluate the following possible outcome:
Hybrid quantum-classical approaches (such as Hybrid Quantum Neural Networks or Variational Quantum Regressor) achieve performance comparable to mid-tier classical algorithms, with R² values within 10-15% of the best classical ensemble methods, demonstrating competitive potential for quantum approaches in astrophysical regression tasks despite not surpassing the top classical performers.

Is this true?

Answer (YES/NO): NO